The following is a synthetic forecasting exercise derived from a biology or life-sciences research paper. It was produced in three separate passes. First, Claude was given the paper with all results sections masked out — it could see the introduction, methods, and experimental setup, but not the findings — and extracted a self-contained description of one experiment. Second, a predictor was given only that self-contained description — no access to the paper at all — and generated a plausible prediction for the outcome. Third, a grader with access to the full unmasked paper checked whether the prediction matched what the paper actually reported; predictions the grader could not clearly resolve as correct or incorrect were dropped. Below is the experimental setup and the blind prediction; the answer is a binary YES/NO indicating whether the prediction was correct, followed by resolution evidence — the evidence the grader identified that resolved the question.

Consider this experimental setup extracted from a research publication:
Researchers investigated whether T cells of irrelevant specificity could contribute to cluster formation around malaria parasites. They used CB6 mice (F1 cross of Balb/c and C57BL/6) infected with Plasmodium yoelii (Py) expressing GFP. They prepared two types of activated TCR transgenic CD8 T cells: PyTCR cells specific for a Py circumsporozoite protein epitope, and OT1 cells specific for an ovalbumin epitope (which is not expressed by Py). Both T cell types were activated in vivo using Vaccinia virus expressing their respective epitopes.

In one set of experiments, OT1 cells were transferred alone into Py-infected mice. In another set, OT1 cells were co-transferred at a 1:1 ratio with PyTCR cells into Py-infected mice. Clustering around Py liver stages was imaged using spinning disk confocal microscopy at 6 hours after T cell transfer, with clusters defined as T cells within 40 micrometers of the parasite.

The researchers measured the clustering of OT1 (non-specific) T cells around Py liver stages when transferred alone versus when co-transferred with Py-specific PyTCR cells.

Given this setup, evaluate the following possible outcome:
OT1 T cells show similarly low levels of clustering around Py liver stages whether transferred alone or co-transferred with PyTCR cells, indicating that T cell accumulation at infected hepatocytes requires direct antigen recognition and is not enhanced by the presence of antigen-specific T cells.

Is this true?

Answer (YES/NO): NO